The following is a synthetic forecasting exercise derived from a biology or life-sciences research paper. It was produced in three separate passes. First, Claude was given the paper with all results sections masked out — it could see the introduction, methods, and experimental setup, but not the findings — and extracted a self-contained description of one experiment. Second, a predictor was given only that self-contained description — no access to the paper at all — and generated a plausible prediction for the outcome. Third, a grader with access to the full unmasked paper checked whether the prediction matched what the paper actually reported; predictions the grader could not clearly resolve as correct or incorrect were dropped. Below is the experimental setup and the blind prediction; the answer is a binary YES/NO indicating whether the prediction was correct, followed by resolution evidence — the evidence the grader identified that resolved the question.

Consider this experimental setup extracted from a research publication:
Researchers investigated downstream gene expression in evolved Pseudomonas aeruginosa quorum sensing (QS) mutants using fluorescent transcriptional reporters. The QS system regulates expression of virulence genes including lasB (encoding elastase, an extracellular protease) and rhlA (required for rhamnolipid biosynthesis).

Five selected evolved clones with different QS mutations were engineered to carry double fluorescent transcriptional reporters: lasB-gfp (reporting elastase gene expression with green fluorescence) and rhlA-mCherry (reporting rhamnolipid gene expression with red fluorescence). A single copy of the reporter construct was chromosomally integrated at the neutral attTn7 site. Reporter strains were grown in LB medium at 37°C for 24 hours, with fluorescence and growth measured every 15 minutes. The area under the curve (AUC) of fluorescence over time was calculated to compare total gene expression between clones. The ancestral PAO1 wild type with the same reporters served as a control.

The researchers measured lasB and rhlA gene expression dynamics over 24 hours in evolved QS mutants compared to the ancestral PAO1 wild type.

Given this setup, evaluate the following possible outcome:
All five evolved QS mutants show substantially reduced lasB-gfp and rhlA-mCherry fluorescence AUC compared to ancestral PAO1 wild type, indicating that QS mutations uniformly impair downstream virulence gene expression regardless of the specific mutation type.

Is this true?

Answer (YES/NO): YES